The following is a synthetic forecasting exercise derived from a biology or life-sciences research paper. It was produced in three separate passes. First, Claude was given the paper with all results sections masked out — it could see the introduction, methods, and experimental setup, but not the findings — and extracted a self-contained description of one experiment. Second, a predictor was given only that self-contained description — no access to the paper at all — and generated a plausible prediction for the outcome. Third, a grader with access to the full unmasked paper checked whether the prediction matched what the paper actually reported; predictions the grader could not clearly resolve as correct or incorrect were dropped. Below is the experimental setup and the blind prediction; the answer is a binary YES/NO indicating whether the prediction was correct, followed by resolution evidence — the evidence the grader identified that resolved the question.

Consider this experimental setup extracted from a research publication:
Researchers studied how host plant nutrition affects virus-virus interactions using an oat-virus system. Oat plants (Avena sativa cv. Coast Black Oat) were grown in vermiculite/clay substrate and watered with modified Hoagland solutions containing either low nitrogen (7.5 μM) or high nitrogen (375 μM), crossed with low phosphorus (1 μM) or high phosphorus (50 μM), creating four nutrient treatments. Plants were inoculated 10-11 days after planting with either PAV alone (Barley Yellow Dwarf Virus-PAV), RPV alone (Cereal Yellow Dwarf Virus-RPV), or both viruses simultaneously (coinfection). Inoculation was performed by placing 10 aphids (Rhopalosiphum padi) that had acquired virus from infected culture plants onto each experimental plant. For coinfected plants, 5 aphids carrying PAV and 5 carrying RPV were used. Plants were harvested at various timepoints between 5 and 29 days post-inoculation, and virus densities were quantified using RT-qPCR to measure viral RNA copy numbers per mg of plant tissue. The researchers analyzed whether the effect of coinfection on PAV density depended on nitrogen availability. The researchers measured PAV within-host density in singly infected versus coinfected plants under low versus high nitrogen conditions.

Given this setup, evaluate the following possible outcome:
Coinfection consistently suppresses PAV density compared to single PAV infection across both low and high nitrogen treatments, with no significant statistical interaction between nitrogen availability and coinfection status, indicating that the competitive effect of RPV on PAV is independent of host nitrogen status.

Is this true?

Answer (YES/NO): NO